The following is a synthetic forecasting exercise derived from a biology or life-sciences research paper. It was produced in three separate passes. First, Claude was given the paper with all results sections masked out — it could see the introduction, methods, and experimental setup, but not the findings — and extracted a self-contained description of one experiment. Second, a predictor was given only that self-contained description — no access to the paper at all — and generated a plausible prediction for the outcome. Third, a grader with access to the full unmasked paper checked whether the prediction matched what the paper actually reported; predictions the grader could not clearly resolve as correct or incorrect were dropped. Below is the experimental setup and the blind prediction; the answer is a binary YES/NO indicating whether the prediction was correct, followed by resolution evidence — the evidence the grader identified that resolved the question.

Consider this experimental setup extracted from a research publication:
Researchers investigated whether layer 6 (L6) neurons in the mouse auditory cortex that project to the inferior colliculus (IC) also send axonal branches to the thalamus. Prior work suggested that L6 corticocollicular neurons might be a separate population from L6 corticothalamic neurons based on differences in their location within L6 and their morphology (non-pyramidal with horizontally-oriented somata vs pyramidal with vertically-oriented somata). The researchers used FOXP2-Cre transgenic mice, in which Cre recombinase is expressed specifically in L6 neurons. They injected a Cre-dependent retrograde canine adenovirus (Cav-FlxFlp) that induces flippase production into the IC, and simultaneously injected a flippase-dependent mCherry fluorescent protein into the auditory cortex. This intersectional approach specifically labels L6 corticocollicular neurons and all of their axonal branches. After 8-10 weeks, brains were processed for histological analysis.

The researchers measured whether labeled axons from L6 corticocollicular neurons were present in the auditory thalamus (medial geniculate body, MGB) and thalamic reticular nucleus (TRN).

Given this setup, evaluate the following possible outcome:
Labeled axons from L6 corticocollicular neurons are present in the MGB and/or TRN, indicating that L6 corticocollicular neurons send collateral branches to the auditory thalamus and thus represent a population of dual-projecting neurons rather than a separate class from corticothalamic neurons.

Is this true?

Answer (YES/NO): YES